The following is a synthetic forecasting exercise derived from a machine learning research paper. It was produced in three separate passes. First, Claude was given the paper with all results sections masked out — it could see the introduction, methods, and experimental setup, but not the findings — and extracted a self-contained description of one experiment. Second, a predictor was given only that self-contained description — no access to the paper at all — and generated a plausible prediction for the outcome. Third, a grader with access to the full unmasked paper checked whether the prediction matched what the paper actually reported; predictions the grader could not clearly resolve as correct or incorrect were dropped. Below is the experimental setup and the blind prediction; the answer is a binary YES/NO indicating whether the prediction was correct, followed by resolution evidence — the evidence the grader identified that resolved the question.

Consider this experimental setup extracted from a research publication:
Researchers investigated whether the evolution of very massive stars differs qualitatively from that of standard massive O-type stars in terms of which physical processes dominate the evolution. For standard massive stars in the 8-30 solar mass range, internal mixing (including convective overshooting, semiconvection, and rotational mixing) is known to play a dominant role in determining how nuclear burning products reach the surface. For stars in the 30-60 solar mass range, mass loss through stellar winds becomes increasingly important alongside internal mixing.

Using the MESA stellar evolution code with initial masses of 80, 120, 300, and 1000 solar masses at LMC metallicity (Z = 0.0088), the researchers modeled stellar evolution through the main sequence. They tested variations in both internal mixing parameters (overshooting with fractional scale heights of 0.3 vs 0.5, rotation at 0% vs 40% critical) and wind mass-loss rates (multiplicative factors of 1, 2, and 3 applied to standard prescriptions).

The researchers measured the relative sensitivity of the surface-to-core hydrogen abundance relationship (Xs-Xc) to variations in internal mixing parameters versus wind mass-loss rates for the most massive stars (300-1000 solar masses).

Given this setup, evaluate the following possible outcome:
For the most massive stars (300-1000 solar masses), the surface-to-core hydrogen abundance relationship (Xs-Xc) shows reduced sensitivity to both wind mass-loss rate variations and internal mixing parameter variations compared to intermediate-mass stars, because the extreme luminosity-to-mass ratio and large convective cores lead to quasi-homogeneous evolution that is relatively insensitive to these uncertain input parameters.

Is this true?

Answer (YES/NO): YES